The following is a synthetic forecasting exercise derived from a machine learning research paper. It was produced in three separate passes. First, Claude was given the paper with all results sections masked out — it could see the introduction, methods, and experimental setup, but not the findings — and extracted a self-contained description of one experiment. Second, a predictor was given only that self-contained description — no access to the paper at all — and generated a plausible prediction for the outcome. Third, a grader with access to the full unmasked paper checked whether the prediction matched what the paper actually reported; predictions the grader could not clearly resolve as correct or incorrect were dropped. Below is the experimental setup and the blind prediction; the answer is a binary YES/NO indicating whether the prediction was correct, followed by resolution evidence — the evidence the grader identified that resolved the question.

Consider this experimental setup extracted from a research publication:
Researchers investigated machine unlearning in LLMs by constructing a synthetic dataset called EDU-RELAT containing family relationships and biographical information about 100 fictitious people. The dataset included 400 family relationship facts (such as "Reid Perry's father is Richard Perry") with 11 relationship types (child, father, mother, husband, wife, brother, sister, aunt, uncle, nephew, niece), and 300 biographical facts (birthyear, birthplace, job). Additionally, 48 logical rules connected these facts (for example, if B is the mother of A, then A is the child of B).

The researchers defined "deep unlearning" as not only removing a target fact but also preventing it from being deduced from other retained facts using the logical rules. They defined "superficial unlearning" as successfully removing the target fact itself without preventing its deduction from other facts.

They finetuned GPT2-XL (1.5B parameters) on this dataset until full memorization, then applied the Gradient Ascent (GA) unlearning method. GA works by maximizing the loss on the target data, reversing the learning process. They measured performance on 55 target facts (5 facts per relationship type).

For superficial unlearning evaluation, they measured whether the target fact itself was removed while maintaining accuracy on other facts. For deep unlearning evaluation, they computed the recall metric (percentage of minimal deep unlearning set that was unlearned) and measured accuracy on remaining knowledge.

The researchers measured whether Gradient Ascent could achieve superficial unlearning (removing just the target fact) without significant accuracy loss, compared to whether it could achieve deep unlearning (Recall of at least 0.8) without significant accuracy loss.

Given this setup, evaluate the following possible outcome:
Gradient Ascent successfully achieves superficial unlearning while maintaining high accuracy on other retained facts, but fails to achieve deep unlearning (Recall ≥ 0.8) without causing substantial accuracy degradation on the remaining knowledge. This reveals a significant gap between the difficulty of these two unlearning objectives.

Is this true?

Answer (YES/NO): YES